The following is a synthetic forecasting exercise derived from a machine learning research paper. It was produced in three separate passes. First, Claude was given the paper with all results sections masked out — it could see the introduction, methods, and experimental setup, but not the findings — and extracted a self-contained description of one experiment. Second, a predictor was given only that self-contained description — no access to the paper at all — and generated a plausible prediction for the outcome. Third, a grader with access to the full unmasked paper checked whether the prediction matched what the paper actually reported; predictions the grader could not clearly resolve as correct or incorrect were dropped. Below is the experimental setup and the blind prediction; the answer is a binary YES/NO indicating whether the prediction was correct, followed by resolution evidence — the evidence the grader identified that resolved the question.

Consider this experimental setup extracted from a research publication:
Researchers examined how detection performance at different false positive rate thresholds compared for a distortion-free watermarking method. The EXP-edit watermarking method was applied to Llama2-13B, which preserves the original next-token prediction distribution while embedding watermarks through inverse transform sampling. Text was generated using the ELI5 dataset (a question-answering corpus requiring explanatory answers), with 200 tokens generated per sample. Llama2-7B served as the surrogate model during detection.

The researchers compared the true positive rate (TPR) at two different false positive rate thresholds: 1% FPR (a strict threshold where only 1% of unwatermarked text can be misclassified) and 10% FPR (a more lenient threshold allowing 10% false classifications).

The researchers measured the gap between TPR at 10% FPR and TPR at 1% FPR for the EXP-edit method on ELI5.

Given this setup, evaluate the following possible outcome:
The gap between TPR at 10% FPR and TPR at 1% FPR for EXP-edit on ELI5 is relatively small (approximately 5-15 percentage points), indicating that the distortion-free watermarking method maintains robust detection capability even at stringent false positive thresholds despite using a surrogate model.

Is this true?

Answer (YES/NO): NO